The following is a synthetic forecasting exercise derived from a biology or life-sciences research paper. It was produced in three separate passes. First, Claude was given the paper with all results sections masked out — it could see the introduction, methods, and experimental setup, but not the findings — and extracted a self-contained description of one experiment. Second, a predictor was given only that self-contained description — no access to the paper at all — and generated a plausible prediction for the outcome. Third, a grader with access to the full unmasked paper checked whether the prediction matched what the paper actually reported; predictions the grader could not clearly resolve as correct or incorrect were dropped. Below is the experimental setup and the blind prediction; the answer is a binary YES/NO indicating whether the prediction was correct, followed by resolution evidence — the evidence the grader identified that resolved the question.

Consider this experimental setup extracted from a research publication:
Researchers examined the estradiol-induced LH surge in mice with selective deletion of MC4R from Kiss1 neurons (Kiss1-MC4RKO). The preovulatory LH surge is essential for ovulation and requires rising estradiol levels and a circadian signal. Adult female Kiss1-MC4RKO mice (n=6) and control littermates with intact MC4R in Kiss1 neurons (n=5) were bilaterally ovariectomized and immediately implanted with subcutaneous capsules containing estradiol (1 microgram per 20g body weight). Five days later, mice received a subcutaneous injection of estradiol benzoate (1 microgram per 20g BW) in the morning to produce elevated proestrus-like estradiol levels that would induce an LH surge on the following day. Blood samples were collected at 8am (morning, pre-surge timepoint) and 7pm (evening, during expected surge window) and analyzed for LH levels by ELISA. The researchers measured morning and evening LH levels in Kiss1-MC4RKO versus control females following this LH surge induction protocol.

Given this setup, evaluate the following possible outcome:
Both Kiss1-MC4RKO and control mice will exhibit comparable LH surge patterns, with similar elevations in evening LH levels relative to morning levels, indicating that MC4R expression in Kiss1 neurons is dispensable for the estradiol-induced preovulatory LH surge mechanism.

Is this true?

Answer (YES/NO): NO